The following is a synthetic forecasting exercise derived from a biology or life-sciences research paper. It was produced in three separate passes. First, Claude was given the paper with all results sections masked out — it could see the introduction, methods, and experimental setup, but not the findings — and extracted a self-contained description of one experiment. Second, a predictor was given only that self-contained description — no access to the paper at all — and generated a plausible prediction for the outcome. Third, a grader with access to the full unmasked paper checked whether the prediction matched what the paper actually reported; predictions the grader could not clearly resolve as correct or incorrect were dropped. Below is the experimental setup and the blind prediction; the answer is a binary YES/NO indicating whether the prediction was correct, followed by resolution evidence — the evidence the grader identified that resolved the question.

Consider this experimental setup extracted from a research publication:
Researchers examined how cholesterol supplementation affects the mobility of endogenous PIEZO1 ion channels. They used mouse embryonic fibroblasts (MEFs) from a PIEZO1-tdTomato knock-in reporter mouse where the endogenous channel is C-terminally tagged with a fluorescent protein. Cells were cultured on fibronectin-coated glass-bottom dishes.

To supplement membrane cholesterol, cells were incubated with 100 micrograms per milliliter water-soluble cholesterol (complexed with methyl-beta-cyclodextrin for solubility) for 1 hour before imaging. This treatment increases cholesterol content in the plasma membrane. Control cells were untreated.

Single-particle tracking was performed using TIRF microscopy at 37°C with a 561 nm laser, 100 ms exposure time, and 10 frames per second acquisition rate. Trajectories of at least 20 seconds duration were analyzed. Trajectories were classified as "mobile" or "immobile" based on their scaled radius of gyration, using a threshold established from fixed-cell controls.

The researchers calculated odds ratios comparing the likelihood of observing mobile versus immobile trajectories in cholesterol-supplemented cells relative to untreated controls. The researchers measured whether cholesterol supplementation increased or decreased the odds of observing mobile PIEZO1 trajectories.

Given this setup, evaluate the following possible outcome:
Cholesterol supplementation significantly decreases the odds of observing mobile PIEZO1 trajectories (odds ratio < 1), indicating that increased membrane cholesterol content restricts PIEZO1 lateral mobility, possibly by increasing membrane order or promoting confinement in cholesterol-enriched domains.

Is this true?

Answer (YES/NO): YES